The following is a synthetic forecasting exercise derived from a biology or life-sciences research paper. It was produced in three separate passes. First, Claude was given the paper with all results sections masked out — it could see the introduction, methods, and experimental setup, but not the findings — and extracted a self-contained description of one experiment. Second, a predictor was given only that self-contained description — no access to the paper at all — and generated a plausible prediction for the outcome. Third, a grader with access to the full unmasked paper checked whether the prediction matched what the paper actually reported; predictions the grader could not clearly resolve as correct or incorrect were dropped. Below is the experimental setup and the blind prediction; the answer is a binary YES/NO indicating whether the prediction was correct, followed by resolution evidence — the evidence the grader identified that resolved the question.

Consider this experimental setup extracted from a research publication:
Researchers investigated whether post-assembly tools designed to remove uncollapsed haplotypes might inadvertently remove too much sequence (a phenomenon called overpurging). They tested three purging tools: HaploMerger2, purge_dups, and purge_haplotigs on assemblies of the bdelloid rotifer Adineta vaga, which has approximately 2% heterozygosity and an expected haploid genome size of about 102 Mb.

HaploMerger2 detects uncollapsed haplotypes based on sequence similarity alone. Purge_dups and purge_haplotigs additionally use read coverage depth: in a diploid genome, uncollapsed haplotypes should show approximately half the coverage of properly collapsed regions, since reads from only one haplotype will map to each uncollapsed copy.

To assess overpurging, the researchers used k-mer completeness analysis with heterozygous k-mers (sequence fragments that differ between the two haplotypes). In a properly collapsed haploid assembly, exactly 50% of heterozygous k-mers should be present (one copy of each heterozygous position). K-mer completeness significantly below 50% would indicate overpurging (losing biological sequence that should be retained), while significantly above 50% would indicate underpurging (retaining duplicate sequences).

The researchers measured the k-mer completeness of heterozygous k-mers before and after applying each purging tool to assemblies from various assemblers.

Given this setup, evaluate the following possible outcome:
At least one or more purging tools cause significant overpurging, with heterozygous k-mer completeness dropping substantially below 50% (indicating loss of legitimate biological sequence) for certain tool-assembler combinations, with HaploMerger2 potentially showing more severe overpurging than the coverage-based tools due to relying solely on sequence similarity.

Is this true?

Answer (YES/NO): YES